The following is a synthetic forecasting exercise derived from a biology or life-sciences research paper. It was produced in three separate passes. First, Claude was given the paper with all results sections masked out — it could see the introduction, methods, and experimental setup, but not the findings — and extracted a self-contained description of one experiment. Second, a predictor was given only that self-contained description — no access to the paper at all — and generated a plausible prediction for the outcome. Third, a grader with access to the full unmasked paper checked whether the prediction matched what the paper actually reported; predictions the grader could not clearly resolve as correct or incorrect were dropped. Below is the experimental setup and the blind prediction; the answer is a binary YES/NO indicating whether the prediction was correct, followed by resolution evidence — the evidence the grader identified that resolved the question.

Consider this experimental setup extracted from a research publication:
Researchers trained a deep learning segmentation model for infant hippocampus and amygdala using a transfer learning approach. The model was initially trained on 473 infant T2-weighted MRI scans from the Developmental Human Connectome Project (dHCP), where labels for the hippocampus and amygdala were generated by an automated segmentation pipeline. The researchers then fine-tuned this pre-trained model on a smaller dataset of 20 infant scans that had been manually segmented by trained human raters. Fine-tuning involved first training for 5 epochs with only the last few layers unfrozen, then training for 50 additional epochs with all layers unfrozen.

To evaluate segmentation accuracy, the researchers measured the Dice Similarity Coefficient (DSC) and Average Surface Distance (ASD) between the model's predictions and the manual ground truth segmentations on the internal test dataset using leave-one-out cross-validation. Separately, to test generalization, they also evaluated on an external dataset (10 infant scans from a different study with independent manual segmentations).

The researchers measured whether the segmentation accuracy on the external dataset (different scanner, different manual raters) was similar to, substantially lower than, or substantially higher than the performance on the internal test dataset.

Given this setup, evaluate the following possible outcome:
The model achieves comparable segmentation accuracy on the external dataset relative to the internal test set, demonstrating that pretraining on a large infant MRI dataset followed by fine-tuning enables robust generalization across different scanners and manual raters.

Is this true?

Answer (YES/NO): YES